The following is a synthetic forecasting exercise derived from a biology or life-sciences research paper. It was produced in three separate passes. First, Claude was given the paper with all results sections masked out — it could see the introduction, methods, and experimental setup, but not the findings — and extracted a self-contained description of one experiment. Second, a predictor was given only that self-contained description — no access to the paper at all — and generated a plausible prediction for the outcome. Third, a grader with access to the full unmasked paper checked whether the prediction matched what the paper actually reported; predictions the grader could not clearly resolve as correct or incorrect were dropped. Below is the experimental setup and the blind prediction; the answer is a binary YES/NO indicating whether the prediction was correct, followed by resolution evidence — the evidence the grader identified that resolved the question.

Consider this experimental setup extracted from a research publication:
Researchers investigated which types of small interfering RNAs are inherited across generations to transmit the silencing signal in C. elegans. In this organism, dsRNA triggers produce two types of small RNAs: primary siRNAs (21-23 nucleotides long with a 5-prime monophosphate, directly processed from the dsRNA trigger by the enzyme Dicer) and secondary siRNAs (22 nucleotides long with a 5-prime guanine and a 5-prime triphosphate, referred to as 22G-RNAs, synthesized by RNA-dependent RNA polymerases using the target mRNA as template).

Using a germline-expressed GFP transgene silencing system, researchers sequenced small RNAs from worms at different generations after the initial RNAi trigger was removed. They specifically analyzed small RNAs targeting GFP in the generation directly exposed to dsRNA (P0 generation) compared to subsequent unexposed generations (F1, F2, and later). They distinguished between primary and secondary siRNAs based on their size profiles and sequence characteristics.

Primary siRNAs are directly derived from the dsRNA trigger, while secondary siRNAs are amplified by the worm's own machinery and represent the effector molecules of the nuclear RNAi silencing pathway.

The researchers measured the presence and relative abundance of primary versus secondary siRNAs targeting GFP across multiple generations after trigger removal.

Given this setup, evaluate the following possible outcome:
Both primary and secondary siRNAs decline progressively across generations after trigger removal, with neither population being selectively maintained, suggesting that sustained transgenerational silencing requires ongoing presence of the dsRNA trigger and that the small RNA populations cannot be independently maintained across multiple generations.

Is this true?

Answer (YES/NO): NO